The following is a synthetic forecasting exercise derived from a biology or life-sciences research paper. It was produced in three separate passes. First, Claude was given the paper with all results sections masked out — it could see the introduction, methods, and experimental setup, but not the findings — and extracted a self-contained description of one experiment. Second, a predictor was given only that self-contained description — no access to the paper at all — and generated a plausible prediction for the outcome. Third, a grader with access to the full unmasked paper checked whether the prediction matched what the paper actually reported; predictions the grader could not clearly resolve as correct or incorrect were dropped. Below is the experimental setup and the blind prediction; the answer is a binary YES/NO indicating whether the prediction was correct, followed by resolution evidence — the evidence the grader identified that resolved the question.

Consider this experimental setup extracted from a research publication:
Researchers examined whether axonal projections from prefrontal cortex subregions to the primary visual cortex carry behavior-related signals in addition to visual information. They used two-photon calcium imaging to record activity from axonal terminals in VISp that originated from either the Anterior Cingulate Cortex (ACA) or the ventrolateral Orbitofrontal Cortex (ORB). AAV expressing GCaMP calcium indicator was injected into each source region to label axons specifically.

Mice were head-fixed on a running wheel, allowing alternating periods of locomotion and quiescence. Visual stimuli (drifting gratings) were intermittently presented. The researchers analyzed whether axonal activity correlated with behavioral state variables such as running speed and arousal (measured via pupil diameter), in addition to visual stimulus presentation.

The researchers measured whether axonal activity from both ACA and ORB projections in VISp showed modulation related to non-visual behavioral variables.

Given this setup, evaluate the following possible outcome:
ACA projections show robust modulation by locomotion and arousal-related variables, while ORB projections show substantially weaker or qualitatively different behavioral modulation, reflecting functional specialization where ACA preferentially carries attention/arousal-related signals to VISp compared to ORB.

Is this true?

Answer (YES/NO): NO